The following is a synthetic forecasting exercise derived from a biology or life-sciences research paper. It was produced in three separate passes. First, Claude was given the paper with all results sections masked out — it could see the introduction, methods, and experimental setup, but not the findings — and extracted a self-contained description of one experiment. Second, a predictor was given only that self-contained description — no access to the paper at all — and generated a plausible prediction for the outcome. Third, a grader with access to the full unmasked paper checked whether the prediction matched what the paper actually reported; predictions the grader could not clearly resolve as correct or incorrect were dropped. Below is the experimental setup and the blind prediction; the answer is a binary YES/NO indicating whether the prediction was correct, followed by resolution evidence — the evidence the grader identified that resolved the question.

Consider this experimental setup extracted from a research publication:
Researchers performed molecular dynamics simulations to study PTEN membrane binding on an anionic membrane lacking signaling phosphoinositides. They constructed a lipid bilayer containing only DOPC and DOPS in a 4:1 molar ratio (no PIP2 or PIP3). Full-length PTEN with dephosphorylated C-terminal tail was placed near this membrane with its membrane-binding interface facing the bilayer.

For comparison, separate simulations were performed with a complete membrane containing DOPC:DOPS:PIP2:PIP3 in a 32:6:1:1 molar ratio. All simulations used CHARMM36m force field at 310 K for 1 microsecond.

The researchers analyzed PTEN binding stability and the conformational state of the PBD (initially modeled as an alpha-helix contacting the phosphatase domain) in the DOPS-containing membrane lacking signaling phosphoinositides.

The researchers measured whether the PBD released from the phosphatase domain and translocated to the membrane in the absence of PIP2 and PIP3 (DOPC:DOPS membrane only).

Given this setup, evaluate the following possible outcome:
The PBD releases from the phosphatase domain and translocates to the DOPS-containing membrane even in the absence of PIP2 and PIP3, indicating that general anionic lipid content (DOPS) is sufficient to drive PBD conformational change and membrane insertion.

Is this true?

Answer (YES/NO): NO